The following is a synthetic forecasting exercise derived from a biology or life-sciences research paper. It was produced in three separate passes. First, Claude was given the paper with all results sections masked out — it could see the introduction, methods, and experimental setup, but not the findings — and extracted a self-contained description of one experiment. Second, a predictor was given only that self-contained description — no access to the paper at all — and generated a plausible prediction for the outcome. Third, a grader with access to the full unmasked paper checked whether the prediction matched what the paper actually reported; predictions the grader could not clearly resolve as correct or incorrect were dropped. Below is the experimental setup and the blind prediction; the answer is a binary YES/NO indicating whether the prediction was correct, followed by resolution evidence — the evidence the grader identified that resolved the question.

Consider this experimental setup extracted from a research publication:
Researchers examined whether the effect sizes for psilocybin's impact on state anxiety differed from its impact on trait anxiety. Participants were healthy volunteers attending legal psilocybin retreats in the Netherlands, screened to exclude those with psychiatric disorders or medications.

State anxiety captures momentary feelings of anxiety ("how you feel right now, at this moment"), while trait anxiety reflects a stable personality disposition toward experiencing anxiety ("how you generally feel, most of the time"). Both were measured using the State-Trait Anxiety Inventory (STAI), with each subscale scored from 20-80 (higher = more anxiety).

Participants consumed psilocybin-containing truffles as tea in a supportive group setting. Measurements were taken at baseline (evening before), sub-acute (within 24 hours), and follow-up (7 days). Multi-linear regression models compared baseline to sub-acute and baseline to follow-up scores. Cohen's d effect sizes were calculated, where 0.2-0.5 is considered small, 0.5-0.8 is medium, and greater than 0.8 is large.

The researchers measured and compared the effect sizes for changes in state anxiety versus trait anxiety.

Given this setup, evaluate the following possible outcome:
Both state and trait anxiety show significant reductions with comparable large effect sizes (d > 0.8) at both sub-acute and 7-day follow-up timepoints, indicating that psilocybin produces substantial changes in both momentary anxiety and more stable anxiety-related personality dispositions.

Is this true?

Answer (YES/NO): NO